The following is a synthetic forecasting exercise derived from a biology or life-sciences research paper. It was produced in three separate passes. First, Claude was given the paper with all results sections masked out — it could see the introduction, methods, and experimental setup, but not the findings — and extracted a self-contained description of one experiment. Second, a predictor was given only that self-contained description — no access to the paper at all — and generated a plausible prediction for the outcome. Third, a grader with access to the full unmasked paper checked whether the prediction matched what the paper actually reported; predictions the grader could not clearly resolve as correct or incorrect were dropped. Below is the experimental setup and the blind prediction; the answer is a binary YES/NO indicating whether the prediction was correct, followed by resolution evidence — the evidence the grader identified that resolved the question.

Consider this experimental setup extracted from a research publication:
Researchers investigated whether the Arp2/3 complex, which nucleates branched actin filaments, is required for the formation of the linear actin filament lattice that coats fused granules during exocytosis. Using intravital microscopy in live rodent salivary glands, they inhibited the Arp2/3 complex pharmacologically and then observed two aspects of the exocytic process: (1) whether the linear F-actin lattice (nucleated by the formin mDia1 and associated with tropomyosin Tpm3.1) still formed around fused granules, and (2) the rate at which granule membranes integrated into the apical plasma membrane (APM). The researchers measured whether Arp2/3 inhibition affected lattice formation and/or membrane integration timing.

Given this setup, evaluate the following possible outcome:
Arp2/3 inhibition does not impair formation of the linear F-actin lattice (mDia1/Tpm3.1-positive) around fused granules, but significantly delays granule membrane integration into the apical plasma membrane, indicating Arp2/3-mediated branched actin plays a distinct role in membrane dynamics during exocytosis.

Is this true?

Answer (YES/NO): YES